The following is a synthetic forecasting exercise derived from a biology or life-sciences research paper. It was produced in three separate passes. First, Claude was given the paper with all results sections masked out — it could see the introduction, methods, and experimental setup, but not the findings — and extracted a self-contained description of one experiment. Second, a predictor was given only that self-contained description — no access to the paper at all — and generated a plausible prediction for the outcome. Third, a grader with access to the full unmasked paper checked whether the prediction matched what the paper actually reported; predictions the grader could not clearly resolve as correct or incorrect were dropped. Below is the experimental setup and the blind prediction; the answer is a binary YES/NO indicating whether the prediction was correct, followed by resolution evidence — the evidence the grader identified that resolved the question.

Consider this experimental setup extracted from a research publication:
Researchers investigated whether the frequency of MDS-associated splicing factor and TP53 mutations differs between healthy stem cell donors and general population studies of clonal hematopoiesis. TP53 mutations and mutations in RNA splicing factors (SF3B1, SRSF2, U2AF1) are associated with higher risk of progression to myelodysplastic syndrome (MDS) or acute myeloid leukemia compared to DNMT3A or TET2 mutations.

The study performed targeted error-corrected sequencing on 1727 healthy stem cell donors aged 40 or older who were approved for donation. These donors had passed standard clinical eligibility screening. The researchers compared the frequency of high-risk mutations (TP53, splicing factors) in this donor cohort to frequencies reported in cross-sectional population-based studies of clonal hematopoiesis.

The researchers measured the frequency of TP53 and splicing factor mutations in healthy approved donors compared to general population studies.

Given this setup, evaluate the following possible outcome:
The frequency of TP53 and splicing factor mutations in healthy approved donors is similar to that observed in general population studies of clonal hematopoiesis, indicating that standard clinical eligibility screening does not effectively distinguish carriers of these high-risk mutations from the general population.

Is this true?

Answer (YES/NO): NO